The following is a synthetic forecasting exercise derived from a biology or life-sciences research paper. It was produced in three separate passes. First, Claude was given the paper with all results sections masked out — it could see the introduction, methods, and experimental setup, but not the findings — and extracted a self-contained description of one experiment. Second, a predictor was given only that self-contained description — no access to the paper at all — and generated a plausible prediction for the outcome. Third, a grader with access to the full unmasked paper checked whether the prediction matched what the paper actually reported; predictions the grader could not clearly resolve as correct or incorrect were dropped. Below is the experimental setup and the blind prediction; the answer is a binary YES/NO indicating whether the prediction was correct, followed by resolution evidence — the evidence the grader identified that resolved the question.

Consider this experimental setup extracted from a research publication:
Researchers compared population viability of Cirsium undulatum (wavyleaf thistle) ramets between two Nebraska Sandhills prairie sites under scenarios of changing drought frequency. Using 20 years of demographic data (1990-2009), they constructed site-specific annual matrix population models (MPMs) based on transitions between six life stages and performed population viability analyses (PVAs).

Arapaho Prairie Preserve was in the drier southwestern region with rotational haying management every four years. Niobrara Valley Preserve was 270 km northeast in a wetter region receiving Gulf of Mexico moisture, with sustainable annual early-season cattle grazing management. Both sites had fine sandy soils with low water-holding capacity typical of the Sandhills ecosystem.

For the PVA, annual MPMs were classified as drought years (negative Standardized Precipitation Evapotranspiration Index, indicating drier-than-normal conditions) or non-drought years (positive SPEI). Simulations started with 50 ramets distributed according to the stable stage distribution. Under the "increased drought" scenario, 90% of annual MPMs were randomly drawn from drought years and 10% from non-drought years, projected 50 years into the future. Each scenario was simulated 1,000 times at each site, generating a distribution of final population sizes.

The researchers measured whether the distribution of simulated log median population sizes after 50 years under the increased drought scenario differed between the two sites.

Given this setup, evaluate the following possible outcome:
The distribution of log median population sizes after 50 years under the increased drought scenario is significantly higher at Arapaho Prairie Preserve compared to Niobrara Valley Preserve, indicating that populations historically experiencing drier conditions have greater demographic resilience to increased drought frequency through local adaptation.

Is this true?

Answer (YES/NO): NO